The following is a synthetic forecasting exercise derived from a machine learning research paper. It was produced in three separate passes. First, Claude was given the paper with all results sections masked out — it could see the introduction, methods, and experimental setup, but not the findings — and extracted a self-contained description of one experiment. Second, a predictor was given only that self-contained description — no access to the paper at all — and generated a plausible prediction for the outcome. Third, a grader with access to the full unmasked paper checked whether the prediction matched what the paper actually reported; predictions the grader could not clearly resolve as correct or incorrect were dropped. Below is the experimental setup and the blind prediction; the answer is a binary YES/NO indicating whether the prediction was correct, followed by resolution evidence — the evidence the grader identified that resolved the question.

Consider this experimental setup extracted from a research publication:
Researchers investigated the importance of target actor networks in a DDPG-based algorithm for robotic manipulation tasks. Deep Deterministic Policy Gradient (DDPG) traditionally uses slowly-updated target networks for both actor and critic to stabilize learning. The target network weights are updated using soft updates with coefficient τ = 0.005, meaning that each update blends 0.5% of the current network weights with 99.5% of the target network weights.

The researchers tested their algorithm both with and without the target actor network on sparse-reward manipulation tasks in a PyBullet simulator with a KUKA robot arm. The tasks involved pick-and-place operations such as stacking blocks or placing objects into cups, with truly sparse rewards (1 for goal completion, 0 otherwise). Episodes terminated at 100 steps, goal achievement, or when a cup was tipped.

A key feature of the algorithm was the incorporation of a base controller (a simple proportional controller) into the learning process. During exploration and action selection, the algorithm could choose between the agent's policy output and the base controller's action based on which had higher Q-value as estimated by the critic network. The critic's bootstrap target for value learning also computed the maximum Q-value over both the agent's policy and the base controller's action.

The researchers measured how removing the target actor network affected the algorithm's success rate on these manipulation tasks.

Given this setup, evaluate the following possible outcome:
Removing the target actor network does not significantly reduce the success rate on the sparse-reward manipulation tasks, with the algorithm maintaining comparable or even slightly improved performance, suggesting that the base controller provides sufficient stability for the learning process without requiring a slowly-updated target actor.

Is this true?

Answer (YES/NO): YES